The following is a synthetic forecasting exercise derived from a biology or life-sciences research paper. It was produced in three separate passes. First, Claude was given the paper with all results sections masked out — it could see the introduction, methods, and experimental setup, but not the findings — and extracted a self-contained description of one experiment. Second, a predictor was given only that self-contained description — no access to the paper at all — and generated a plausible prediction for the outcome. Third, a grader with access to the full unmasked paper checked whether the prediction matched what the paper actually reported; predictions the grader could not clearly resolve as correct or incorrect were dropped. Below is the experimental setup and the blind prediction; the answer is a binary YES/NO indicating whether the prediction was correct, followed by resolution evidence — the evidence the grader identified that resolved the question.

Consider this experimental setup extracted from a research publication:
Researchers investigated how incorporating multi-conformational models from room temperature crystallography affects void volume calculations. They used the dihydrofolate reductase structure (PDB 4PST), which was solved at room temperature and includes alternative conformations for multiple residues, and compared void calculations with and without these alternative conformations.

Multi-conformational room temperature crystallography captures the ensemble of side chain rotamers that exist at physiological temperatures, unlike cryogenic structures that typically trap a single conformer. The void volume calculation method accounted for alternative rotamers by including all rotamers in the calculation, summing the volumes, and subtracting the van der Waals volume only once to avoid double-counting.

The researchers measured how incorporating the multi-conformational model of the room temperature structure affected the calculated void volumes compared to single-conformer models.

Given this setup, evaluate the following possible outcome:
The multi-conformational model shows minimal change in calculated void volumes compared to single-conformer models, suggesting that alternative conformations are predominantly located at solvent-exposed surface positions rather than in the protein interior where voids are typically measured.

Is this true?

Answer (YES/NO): NO